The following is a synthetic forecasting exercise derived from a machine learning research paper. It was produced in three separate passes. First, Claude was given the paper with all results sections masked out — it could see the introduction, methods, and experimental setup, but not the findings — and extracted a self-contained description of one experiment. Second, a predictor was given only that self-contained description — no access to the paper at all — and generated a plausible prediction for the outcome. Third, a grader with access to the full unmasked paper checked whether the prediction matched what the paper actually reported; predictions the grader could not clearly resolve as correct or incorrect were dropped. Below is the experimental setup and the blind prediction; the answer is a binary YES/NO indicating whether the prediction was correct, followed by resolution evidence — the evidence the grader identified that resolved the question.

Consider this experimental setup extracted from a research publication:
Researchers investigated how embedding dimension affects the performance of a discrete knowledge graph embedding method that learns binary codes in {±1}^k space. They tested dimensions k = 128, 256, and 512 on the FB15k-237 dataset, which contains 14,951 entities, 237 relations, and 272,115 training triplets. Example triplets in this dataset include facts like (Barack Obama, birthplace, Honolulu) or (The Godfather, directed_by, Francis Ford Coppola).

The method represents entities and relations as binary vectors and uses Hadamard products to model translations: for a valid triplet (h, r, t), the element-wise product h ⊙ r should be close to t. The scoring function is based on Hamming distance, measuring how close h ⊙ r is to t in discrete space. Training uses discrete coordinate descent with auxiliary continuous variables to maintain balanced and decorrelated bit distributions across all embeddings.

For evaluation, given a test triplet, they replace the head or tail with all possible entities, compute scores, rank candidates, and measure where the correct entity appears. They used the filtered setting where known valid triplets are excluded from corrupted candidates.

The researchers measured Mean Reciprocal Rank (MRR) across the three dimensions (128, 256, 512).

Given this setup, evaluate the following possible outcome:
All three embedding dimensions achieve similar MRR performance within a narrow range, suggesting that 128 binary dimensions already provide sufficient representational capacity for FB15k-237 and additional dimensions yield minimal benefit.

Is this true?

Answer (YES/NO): NO